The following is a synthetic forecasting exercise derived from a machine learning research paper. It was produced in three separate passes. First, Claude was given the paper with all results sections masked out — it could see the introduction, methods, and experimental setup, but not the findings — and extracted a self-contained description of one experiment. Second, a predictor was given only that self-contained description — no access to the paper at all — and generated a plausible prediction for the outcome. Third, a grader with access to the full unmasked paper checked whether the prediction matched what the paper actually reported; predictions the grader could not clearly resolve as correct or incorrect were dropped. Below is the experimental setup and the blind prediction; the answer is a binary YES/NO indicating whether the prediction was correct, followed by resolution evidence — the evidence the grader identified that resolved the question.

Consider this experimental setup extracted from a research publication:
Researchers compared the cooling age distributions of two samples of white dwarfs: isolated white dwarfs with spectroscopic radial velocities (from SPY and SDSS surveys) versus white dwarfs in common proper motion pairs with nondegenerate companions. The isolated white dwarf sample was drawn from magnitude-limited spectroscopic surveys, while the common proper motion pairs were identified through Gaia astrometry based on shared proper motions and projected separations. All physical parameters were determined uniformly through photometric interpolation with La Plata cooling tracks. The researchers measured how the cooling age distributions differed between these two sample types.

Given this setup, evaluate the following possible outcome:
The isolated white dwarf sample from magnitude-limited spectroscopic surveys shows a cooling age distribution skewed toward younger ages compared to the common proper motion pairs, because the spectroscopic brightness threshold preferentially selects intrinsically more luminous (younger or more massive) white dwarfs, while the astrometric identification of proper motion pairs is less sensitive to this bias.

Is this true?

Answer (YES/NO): YES